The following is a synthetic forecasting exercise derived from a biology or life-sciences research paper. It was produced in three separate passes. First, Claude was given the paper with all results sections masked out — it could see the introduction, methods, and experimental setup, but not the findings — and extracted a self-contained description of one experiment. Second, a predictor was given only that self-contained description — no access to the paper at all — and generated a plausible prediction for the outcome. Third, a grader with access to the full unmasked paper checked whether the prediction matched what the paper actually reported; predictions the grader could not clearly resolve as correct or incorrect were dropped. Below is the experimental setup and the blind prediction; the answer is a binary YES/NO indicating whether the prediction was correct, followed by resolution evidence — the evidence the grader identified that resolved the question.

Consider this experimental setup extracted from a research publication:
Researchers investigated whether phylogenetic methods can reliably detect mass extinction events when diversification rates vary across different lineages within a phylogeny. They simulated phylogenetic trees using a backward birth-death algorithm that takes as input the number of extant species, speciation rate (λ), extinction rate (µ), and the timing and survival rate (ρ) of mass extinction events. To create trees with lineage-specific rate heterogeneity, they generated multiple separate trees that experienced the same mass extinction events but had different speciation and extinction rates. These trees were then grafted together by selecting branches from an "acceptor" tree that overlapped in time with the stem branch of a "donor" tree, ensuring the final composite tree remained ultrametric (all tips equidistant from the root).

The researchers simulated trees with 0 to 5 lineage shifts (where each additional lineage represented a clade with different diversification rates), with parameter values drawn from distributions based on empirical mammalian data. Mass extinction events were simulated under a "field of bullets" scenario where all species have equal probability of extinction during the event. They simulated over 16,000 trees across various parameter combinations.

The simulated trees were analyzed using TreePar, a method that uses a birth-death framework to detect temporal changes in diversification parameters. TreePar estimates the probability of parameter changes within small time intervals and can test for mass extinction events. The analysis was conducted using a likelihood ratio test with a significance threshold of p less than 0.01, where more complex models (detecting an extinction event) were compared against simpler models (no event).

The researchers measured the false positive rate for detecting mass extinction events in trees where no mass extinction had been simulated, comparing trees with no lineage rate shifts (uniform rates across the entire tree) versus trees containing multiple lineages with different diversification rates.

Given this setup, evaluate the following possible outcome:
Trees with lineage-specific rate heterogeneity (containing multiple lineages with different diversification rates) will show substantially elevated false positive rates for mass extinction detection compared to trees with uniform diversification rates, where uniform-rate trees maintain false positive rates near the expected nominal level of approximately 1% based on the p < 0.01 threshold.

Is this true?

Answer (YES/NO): NO